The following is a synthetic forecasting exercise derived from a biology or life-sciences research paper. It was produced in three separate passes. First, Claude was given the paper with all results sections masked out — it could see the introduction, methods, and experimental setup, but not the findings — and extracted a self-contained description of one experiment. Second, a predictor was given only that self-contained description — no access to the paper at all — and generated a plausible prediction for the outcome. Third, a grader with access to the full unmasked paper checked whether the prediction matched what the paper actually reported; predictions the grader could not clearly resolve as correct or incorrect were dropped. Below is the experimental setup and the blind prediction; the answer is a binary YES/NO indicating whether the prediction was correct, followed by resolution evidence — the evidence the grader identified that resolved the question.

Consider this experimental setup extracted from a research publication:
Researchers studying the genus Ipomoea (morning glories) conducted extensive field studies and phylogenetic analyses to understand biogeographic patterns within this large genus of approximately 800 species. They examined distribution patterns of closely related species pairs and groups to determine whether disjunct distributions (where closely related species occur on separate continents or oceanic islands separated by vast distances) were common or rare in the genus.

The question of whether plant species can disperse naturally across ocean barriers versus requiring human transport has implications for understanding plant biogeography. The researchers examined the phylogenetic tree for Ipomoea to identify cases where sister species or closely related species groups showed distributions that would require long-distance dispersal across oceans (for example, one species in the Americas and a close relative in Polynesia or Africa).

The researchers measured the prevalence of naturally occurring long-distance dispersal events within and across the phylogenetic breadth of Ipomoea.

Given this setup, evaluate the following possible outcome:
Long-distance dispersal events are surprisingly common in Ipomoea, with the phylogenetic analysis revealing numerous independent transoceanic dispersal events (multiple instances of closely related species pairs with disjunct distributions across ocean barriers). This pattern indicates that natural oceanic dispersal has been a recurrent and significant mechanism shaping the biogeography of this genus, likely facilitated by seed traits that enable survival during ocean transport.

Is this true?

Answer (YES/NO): YES